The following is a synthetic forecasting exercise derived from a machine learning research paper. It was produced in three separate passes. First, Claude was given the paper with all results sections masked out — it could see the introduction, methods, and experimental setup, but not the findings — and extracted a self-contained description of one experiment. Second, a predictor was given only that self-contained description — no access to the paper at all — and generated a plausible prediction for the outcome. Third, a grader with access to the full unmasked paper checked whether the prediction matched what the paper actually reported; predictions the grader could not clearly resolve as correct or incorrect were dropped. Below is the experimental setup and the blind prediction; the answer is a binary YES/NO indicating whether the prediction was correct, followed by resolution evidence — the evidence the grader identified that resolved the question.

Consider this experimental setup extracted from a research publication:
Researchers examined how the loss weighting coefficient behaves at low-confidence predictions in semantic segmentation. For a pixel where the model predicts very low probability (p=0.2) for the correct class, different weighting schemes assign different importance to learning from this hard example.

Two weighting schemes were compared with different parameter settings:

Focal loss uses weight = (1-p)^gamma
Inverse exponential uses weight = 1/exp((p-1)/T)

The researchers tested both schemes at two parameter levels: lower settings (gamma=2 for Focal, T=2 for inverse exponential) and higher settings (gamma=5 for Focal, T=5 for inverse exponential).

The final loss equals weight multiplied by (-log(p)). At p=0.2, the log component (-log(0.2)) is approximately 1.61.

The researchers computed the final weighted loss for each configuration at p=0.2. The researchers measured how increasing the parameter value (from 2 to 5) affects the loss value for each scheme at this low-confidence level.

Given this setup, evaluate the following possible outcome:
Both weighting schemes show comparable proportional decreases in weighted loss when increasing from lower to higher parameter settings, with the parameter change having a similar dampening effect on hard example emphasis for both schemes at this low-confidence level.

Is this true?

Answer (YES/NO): NO